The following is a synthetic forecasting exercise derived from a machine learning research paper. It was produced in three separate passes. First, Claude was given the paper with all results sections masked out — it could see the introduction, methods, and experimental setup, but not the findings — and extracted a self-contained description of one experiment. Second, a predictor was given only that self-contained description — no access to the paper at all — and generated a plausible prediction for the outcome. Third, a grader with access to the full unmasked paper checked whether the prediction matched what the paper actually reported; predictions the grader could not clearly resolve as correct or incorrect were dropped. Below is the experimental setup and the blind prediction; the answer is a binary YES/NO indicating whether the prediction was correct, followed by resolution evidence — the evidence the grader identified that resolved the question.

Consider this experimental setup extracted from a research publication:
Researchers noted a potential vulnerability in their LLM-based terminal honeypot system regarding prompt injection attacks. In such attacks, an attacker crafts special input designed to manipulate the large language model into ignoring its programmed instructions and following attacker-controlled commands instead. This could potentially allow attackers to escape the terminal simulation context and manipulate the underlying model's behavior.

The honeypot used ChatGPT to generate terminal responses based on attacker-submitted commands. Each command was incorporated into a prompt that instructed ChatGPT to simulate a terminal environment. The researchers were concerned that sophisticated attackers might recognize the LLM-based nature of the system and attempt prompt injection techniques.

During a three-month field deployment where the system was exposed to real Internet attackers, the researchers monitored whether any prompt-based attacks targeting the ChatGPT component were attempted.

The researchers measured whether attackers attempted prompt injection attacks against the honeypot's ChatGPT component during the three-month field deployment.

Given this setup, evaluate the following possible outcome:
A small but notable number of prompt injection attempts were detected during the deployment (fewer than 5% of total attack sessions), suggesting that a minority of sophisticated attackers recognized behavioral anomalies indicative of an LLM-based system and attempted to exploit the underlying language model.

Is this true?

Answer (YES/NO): NO